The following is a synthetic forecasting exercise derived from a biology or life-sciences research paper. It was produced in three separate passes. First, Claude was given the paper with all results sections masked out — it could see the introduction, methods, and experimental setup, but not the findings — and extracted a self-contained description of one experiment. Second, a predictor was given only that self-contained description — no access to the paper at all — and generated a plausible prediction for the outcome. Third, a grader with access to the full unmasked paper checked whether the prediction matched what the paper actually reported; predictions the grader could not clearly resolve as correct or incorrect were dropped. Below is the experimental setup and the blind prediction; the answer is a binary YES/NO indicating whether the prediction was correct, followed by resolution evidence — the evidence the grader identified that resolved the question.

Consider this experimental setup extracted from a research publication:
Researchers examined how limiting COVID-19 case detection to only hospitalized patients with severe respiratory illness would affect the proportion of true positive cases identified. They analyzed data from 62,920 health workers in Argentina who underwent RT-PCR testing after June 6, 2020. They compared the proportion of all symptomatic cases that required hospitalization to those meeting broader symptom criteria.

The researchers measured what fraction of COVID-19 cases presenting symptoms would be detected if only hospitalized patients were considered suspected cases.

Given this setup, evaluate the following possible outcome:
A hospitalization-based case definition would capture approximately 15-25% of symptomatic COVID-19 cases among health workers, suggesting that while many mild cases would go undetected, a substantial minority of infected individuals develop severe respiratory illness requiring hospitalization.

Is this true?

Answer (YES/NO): NO